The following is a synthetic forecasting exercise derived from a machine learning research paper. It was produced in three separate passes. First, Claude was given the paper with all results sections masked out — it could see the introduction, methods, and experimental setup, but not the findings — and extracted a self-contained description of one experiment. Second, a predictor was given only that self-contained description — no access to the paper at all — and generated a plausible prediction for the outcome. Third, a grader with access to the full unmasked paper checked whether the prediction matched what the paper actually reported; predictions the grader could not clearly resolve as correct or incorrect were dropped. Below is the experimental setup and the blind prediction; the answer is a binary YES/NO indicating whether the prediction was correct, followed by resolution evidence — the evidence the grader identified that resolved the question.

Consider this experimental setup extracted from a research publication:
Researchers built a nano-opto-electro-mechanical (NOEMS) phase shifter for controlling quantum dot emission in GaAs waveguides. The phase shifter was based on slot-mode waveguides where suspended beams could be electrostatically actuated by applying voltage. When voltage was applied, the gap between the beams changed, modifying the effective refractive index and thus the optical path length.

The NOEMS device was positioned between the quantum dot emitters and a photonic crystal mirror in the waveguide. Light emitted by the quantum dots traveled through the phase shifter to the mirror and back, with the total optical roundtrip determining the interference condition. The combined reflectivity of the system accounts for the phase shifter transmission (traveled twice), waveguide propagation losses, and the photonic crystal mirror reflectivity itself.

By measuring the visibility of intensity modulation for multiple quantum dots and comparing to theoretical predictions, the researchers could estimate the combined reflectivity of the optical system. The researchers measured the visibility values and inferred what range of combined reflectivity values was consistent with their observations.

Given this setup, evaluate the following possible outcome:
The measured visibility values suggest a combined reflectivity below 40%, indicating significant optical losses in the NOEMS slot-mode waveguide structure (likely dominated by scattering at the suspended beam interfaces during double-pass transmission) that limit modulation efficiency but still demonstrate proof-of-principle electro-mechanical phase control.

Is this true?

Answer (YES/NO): NO